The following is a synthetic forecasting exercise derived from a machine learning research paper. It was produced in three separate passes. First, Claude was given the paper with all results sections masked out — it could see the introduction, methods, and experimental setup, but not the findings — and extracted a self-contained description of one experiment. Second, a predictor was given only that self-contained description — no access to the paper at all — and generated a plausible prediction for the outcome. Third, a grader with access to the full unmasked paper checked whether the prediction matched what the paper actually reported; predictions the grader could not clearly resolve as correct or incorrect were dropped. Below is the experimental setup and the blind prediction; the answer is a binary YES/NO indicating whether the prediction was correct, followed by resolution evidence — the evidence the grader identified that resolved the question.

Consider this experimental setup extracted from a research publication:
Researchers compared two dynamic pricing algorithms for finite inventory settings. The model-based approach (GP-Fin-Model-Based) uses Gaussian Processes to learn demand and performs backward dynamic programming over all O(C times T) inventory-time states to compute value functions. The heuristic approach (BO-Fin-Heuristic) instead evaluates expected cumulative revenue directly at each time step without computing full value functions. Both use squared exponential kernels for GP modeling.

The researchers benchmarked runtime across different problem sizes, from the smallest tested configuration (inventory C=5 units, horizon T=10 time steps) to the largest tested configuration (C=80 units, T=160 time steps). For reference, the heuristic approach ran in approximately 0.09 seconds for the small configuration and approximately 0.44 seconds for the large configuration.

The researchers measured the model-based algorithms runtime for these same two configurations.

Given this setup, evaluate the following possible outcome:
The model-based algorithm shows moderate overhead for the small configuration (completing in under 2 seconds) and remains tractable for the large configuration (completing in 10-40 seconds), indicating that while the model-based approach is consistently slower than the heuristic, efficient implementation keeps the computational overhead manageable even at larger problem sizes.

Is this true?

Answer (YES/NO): NO